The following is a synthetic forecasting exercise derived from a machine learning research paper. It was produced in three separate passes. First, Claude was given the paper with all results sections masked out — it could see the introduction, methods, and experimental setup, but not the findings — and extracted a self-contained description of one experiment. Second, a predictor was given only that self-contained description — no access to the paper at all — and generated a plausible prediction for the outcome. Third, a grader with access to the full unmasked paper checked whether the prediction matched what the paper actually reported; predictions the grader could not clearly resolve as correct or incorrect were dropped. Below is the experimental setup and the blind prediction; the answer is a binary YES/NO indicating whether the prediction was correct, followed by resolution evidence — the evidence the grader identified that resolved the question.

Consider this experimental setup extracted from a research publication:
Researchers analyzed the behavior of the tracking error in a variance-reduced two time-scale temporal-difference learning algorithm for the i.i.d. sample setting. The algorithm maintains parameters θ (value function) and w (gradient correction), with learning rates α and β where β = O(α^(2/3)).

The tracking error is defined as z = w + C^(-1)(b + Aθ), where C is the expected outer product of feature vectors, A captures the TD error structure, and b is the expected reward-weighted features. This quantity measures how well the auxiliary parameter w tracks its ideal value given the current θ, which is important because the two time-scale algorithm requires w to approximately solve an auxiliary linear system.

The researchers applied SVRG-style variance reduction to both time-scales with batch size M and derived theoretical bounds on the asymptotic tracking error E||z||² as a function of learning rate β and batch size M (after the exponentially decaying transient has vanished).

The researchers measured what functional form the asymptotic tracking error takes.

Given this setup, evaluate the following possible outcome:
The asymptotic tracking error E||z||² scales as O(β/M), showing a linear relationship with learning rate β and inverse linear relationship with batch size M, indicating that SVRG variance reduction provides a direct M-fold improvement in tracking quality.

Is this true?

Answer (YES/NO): NO